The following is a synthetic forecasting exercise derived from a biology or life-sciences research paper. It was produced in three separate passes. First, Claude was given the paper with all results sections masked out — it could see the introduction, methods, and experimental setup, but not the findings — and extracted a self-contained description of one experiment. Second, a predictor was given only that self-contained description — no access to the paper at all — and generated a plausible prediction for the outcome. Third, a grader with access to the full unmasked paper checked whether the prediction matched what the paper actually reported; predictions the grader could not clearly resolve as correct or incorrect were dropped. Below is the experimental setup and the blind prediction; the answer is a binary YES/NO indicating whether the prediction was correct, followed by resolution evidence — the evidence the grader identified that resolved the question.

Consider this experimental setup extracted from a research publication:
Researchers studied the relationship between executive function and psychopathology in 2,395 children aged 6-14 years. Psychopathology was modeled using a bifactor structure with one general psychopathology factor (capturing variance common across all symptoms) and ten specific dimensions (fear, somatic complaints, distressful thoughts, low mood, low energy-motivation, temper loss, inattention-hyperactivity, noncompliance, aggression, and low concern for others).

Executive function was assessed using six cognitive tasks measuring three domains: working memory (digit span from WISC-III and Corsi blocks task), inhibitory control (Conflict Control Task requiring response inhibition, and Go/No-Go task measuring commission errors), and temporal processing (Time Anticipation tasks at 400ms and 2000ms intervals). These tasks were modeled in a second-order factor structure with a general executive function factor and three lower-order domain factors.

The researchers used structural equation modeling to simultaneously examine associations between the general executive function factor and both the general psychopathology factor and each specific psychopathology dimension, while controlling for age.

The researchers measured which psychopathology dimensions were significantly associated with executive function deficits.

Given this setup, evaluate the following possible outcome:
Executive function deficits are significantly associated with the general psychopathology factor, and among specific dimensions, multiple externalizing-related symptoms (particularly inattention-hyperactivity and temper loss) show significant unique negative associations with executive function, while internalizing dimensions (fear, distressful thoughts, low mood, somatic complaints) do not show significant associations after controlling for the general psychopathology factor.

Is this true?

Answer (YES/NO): NO